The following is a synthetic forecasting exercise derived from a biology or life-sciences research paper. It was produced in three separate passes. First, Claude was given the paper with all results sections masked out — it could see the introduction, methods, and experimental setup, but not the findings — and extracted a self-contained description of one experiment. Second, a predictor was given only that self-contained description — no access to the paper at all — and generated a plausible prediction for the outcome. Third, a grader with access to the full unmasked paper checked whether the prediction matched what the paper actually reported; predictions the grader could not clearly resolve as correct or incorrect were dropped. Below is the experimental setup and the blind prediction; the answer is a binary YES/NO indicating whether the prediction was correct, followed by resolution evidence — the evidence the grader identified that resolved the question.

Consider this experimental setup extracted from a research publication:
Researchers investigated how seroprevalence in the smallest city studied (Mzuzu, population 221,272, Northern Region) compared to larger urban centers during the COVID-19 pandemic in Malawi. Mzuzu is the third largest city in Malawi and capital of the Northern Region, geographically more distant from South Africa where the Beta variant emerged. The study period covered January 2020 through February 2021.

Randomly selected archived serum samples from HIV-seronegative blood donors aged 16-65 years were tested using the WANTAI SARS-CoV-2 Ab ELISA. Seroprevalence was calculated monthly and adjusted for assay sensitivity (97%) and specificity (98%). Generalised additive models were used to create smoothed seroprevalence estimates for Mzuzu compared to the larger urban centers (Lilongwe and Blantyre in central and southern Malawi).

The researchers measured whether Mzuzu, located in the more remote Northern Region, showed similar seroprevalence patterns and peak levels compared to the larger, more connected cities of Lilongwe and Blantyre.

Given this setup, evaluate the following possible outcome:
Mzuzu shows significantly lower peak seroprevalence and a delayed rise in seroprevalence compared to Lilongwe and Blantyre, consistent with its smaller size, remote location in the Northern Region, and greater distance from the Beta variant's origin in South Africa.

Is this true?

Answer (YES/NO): NO